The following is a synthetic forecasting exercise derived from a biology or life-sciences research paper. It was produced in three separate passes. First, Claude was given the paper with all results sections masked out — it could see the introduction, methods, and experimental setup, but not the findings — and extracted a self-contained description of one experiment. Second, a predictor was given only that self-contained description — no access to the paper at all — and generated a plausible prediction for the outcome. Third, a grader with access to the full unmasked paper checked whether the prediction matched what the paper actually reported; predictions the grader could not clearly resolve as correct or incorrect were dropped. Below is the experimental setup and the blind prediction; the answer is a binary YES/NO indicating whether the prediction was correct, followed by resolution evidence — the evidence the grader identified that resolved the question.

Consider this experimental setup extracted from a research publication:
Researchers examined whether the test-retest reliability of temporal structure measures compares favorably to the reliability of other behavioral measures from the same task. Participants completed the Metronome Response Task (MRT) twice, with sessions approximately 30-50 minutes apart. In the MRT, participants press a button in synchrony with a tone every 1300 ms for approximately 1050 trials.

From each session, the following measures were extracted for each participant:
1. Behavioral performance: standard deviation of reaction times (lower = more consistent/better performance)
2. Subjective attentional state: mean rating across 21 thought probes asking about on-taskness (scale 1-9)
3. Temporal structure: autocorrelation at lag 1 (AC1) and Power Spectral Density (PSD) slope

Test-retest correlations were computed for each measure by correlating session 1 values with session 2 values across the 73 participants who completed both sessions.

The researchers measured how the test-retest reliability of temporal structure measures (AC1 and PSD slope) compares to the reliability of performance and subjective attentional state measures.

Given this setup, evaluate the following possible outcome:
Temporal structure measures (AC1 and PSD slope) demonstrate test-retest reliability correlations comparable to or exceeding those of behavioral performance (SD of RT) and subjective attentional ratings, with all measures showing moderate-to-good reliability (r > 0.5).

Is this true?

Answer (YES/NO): YES